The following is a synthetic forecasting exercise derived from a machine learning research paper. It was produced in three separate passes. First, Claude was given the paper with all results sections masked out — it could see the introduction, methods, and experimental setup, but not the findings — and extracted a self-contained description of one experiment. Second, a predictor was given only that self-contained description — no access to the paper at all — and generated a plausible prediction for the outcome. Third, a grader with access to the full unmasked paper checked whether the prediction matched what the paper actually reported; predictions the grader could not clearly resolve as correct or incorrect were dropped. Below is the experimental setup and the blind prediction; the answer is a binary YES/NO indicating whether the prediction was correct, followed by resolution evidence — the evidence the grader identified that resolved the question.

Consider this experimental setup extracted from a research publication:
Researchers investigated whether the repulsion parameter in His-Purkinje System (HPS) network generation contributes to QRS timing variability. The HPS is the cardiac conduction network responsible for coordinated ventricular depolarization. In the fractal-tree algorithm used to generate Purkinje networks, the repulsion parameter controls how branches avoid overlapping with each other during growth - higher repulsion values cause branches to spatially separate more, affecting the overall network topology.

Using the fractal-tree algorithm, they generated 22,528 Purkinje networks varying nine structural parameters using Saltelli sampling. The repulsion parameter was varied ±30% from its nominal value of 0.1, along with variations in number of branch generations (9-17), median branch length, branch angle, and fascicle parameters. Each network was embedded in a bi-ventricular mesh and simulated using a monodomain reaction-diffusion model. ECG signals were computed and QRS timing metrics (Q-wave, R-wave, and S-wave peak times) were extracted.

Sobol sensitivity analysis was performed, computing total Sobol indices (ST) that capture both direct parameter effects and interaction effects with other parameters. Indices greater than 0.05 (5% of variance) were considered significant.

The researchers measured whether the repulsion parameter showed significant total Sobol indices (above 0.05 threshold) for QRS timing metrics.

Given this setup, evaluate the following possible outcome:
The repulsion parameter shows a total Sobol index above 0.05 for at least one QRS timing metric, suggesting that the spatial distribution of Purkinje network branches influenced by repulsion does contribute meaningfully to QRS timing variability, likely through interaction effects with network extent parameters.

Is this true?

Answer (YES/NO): YES